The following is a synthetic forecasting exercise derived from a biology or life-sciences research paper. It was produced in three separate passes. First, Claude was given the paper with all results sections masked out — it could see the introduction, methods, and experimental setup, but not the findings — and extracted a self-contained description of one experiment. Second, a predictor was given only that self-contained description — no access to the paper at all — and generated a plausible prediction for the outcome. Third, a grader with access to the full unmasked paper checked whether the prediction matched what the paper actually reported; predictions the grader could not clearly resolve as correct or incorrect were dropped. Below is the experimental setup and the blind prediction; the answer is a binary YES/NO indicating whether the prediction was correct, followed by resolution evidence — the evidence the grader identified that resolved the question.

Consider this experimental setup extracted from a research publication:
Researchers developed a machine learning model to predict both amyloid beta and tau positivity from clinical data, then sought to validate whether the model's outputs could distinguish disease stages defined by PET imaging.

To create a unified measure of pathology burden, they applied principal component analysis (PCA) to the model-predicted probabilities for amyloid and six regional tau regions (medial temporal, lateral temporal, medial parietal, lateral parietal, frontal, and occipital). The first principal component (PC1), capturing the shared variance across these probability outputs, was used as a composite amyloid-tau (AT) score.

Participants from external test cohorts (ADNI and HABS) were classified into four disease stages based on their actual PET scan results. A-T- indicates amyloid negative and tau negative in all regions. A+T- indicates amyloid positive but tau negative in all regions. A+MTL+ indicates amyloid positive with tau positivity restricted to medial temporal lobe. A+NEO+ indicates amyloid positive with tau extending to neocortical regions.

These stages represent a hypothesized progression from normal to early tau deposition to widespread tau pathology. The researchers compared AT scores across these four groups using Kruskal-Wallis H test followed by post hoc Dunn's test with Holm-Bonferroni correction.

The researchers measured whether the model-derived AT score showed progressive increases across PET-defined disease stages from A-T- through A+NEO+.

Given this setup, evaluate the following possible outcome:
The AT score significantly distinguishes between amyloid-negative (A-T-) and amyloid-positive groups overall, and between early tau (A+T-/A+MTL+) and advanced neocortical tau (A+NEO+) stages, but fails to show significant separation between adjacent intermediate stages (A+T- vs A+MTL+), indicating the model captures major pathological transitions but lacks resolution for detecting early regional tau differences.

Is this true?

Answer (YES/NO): NO